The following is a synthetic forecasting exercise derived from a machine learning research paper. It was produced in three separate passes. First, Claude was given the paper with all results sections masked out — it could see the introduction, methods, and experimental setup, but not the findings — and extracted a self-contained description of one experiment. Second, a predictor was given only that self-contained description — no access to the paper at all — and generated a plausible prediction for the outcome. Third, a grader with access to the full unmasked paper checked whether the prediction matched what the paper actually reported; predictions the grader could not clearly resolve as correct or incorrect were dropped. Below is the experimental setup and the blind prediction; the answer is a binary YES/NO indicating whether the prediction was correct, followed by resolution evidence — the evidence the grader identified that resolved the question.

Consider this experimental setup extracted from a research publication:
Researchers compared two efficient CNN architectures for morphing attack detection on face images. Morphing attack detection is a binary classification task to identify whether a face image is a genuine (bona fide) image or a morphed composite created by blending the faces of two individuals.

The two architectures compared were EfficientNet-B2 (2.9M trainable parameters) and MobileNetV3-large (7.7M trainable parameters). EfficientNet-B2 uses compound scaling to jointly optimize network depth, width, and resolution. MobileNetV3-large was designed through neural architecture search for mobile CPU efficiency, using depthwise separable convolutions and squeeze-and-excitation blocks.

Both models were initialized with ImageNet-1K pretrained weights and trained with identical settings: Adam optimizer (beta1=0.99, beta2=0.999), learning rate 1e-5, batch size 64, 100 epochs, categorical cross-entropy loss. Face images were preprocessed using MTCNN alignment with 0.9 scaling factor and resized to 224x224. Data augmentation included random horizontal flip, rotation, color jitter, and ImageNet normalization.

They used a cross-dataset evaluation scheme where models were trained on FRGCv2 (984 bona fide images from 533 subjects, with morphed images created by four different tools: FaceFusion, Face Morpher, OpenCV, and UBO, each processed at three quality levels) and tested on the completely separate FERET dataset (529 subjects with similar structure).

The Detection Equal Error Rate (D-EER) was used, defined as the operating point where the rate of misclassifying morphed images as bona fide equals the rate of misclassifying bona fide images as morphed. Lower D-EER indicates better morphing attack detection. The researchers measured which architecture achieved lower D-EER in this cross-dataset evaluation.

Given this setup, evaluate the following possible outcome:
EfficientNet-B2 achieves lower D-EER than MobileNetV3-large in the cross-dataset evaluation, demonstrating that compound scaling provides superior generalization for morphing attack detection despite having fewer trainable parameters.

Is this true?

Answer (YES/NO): YES